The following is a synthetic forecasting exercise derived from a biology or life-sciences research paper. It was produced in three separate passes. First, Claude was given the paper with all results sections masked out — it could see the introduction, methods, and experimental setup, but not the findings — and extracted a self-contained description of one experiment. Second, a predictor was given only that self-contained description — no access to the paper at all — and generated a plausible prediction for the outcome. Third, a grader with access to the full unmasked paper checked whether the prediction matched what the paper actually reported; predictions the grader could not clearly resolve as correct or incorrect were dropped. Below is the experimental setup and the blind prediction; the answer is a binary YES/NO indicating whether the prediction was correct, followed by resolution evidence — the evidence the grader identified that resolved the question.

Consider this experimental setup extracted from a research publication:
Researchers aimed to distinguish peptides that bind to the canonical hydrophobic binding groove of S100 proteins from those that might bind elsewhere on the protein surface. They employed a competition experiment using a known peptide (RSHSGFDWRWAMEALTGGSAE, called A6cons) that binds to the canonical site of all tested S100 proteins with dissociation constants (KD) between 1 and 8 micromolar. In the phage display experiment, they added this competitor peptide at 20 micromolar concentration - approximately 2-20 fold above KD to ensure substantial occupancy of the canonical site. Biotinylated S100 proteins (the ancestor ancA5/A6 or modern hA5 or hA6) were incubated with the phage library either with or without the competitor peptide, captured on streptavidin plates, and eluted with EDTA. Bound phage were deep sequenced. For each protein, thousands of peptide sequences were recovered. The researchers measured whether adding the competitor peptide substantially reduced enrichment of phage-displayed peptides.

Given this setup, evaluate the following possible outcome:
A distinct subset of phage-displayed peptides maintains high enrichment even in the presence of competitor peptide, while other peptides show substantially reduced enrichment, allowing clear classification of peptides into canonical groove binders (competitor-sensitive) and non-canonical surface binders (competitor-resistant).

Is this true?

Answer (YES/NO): YES